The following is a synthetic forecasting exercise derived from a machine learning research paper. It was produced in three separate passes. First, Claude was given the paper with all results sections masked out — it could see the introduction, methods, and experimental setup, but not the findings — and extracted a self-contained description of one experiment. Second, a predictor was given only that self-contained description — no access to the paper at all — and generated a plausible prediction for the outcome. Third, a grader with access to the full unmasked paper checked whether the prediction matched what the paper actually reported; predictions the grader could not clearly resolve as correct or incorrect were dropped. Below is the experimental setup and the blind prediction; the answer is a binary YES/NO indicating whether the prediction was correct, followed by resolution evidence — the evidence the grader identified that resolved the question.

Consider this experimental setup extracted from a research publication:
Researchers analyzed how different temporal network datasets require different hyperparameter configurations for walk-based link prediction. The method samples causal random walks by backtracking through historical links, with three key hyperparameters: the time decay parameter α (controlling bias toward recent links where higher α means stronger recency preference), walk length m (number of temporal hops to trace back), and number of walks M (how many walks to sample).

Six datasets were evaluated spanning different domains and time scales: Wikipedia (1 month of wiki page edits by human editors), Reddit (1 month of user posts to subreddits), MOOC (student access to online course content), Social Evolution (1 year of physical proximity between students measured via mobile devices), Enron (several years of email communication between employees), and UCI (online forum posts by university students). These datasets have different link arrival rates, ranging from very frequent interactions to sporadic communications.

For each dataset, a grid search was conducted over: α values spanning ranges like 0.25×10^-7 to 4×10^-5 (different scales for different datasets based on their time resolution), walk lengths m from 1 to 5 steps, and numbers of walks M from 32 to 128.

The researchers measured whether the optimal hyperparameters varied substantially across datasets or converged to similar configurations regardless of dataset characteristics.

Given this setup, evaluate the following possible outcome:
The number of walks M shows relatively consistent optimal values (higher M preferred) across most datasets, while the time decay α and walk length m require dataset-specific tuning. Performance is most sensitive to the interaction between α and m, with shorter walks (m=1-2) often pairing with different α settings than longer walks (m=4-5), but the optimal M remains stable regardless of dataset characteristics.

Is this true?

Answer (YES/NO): NO